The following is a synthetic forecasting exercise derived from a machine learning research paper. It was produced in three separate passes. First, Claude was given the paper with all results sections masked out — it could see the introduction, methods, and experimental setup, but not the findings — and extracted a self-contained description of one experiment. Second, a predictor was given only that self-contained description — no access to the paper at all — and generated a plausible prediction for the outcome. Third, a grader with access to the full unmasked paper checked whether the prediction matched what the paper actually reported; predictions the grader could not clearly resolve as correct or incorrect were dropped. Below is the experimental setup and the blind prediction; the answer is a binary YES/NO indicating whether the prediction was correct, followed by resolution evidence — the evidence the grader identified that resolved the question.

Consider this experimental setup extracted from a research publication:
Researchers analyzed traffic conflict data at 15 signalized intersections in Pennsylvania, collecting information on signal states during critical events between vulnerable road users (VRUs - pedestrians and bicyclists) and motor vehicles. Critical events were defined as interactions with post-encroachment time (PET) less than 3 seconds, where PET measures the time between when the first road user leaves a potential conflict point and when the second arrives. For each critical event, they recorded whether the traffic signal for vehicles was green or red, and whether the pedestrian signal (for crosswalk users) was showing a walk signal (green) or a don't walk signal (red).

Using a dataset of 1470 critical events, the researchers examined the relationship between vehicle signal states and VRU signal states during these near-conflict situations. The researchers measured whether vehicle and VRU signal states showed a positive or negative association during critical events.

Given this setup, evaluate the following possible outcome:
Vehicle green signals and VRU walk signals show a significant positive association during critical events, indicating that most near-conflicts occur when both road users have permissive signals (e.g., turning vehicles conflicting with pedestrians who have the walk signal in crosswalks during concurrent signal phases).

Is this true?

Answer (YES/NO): NO